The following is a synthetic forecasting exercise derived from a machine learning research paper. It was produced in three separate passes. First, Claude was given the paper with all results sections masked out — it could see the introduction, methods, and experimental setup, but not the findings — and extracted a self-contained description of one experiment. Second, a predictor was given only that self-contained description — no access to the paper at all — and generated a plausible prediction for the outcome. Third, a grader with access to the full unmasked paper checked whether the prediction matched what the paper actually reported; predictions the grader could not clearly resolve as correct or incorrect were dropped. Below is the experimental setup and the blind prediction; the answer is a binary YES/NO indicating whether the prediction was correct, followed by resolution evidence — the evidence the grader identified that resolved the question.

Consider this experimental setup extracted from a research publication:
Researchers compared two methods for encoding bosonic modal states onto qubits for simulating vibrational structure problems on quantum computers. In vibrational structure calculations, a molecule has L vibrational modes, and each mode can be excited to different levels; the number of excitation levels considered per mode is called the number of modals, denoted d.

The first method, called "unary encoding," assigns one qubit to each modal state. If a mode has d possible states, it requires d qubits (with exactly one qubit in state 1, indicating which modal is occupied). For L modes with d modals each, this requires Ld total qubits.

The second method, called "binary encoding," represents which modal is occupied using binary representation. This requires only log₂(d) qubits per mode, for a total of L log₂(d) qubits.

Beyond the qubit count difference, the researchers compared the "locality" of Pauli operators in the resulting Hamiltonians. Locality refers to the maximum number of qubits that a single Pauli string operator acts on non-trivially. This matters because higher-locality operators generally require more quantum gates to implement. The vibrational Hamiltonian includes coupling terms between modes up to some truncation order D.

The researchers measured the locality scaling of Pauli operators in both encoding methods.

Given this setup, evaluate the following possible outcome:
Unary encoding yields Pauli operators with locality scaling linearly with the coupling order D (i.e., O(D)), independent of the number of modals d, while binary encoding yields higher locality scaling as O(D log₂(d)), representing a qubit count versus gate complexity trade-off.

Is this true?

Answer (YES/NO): YES